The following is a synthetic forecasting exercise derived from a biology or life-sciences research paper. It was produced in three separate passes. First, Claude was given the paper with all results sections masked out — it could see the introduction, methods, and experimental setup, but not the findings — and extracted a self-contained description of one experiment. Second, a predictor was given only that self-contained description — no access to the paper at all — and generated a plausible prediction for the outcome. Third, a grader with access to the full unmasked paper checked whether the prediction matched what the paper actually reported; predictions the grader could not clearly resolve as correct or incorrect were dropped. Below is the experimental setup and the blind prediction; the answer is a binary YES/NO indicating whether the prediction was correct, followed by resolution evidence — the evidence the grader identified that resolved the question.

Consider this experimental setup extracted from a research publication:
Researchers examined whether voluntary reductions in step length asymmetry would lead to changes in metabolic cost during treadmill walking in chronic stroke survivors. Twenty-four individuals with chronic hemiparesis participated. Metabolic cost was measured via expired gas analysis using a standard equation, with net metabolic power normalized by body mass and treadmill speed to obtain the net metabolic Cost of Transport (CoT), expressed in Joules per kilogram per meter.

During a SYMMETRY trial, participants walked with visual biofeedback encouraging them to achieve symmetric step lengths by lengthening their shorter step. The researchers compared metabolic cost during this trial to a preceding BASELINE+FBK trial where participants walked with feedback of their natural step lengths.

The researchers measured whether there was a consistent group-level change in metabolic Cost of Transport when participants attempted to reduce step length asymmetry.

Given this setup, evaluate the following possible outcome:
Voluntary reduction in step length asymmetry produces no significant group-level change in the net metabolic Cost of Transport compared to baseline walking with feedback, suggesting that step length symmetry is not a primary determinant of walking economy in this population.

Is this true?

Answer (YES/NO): YES